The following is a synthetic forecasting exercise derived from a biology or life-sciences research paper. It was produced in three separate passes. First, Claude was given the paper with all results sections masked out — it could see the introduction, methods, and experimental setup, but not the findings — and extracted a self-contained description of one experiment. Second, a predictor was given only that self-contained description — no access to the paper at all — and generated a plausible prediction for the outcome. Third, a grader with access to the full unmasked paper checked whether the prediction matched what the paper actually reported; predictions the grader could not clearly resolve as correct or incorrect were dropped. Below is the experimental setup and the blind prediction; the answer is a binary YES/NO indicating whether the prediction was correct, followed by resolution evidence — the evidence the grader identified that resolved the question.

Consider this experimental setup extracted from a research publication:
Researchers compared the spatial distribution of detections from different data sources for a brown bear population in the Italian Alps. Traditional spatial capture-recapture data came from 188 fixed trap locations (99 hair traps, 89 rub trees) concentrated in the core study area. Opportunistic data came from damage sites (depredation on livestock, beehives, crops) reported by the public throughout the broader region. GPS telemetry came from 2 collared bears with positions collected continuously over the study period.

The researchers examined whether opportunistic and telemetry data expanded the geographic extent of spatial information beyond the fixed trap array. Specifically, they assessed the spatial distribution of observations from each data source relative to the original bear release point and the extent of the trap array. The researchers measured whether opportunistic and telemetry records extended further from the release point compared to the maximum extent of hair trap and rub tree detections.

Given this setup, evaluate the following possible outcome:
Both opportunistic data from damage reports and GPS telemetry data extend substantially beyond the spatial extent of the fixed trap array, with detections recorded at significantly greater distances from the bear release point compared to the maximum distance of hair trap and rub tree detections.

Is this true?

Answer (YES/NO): YES